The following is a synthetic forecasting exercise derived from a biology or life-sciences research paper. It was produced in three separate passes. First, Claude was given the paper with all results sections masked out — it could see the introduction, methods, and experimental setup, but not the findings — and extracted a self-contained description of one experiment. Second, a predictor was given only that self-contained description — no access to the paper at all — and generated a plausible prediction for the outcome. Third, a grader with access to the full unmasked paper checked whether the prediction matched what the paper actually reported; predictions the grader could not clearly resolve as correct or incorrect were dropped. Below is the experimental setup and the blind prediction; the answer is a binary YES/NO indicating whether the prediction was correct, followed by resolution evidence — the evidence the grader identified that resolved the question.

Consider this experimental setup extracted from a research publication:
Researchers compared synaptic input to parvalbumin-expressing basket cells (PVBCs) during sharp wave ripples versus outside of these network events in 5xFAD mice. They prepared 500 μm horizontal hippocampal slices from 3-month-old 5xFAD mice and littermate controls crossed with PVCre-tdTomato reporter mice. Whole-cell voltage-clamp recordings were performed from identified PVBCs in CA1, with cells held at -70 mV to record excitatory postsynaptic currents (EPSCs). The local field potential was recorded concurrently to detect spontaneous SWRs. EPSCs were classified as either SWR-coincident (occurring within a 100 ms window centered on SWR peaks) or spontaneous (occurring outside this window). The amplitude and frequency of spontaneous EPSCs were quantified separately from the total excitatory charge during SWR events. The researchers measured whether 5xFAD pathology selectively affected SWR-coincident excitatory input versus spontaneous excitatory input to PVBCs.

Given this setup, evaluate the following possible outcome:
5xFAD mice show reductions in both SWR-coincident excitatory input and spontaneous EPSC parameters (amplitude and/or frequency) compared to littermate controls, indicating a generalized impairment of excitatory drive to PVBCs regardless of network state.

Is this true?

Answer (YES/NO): NO